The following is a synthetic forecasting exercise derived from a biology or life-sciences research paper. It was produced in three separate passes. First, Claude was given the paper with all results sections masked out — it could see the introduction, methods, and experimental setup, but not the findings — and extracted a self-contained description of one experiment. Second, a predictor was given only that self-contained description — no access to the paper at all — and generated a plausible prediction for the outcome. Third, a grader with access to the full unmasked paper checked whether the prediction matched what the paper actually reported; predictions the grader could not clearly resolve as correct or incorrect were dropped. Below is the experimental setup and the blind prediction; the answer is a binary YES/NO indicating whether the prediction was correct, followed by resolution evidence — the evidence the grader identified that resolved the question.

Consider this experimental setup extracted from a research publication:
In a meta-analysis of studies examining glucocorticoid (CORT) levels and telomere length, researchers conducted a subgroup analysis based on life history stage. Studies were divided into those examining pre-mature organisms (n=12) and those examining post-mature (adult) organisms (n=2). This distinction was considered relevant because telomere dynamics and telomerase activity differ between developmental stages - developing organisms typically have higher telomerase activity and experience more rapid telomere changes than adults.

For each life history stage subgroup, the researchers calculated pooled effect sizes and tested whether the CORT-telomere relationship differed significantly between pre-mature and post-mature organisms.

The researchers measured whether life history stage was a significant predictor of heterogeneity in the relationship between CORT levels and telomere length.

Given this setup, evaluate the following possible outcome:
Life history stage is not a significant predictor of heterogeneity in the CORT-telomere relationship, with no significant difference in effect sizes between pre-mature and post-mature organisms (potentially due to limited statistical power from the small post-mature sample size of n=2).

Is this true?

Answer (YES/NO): YES